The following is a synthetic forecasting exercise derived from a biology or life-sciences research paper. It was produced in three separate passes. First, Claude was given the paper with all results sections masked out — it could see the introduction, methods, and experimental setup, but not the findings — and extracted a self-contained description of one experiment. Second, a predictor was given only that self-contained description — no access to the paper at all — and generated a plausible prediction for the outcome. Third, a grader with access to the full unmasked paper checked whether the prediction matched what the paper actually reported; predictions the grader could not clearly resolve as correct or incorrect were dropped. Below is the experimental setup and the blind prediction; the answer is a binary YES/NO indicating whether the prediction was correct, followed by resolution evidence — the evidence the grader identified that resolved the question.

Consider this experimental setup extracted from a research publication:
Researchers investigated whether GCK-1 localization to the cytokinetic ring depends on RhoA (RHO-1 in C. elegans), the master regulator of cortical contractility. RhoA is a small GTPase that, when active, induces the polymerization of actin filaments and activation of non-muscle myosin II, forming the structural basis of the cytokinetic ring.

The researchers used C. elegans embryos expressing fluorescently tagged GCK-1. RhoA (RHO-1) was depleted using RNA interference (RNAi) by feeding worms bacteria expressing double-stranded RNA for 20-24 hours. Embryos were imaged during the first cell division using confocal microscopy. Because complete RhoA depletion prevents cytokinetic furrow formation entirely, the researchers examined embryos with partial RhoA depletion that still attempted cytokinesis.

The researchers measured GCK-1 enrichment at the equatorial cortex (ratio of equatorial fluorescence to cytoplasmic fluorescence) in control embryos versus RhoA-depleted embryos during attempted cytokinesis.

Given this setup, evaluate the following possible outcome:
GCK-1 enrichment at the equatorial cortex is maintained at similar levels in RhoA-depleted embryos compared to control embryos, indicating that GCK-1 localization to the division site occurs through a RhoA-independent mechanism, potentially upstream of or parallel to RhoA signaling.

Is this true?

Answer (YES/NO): NO